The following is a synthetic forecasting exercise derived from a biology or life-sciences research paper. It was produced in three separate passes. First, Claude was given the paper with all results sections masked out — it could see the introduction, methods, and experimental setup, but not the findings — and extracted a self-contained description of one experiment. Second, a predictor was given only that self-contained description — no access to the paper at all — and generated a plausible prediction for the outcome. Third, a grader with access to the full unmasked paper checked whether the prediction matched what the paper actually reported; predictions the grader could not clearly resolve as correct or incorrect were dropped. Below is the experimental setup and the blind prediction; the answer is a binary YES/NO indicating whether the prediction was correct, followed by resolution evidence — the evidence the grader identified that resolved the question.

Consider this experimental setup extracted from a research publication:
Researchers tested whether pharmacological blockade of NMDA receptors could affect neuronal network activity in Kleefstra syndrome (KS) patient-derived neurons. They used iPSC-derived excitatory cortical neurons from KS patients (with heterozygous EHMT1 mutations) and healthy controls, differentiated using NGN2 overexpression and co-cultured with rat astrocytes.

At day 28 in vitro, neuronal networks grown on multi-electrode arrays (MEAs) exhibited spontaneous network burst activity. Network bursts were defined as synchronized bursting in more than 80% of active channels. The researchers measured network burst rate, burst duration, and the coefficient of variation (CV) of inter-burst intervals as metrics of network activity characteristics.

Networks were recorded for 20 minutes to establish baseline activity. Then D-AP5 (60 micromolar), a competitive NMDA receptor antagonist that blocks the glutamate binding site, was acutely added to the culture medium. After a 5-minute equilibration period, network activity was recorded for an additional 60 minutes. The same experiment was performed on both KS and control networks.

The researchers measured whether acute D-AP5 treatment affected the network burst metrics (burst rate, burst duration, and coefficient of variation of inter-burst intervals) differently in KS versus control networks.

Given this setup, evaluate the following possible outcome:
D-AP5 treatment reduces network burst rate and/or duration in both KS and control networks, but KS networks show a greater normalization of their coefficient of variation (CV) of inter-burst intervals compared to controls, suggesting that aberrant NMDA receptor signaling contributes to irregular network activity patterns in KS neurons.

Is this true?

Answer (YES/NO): NO